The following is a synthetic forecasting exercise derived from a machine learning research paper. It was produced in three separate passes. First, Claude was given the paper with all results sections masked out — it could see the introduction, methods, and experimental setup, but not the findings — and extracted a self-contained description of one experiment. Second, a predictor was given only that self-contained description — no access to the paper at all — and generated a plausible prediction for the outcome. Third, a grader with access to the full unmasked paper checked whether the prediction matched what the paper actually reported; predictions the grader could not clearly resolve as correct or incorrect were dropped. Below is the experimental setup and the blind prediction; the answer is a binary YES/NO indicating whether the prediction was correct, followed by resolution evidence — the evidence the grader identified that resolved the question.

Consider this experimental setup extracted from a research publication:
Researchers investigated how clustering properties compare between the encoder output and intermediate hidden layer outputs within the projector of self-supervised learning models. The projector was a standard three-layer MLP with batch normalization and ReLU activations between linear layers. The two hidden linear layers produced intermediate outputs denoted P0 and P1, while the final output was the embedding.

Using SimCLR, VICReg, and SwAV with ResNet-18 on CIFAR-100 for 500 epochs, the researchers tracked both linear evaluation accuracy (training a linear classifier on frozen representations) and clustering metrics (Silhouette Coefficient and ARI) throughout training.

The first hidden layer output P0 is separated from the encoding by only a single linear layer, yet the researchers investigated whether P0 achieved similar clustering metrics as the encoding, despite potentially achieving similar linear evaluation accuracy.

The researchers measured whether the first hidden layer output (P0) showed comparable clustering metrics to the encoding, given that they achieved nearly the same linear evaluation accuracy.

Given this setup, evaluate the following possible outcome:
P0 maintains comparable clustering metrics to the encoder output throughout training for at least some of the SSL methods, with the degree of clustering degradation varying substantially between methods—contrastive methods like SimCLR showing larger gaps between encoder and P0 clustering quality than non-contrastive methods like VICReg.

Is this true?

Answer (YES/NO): NO